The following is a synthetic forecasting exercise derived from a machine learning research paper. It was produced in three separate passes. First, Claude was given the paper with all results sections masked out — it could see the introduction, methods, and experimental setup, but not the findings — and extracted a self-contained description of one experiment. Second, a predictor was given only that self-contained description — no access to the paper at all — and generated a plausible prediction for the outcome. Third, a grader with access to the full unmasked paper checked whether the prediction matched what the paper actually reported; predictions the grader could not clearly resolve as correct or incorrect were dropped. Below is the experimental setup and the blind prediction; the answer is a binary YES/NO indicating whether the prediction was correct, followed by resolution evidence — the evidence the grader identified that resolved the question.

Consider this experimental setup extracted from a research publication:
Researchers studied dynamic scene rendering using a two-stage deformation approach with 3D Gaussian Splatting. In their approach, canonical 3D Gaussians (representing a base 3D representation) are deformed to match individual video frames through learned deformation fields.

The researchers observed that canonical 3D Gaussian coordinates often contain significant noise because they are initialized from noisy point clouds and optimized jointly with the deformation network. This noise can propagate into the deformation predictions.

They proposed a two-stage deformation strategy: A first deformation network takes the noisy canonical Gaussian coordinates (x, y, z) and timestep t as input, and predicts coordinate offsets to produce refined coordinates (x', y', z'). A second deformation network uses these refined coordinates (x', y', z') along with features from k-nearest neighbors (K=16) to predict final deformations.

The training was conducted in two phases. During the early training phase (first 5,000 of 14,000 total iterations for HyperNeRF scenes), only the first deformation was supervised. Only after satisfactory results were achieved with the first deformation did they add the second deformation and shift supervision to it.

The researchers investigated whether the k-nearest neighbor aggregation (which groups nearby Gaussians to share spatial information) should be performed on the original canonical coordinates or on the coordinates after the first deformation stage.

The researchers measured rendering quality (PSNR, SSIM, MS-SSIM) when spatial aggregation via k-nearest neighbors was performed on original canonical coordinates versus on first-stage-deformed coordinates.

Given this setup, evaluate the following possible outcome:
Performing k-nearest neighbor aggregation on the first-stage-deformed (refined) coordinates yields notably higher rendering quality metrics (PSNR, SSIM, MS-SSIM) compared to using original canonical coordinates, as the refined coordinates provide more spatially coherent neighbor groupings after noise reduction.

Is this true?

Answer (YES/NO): YES